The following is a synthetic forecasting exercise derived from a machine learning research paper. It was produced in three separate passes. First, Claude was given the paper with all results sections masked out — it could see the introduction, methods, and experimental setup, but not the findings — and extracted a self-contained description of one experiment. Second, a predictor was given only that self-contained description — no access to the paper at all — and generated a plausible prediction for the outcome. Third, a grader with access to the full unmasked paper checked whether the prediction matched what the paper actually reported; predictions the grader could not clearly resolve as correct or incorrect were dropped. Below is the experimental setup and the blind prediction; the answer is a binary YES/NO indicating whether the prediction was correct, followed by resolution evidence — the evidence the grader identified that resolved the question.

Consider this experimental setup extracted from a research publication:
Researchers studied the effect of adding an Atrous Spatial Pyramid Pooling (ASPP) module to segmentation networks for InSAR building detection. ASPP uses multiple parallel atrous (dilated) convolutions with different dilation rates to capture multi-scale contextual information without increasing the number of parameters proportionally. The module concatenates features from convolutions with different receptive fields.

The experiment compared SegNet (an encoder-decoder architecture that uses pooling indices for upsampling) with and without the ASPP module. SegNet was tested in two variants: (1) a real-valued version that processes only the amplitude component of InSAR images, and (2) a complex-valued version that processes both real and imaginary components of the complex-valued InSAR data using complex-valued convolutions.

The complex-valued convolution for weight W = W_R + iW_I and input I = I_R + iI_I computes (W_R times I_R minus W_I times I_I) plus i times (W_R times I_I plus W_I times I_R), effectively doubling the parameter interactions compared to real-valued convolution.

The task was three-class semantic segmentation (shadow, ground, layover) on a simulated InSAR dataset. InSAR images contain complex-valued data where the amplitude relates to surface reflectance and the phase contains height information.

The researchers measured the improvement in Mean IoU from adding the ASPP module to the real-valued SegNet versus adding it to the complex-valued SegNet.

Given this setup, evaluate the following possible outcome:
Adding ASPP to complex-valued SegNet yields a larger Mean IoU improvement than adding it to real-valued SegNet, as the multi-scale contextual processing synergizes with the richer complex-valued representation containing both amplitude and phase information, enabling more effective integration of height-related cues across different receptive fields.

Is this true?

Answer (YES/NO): NO